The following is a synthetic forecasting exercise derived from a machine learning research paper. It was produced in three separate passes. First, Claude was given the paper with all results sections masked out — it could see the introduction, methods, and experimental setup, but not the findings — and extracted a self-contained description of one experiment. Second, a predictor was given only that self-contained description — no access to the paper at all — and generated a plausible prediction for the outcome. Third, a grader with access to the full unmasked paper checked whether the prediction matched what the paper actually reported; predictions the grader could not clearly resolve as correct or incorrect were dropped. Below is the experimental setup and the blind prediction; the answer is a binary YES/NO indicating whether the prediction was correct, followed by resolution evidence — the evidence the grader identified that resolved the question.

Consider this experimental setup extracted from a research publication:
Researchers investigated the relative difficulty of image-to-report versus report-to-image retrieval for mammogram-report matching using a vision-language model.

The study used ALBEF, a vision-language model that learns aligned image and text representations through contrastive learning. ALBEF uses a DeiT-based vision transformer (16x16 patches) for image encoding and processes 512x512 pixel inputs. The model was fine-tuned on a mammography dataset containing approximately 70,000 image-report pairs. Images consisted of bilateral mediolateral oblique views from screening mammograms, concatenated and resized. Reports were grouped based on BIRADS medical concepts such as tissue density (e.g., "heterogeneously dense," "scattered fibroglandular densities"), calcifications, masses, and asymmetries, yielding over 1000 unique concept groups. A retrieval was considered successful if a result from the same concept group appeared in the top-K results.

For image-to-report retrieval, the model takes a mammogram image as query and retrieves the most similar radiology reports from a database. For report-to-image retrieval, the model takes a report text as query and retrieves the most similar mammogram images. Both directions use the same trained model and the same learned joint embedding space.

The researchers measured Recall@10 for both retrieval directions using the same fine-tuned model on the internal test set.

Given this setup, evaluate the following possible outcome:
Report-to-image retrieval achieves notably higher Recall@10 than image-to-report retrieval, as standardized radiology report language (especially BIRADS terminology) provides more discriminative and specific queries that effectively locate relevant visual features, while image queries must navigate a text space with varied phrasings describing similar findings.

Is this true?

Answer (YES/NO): YES